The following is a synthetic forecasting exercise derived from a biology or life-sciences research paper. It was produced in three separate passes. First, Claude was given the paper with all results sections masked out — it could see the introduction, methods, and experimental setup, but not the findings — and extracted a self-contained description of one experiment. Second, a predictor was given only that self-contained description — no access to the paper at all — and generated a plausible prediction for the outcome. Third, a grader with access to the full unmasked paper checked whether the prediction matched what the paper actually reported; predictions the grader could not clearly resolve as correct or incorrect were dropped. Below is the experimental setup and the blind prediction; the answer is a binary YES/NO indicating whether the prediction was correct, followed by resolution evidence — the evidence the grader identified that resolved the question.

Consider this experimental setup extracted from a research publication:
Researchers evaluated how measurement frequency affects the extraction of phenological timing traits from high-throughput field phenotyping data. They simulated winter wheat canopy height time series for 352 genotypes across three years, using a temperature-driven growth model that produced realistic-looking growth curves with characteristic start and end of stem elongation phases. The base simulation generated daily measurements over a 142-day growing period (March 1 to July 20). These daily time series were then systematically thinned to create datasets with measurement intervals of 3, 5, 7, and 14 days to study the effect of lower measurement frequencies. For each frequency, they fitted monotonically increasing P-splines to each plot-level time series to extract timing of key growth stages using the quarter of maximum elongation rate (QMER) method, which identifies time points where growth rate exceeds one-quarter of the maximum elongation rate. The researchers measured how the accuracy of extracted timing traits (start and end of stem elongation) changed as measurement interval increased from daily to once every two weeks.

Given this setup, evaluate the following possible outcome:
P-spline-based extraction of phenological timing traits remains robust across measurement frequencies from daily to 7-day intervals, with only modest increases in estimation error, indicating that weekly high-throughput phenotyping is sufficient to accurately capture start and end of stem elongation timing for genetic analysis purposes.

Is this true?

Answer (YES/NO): NO